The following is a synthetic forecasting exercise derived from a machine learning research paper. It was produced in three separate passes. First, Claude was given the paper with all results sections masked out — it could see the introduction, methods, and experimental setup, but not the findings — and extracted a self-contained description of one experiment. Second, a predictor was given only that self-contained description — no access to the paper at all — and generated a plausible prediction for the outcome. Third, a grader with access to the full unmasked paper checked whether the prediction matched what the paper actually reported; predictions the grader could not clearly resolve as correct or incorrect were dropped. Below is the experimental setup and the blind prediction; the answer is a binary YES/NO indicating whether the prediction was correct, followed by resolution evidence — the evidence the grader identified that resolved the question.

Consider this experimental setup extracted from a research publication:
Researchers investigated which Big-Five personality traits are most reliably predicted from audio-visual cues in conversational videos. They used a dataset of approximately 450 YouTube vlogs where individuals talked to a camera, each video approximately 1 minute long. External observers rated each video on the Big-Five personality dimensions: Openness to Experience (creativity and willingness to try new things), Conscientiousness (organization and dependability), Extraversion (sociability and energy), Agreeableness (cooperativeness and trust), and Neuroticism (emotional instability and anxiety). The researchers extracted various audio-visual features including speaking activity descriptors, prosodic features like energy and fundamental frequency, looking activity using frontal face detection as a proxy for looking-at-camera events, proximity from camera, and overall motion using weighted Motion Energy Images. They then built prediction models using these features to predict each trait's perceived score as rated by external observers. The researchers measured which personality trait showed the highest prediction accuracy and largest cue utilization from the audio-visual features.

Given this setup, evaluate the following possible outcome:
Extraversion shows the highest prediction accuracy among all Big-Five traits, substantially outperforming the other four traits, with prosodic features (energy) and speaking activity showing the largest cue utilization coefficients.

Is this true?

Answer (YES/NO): NO